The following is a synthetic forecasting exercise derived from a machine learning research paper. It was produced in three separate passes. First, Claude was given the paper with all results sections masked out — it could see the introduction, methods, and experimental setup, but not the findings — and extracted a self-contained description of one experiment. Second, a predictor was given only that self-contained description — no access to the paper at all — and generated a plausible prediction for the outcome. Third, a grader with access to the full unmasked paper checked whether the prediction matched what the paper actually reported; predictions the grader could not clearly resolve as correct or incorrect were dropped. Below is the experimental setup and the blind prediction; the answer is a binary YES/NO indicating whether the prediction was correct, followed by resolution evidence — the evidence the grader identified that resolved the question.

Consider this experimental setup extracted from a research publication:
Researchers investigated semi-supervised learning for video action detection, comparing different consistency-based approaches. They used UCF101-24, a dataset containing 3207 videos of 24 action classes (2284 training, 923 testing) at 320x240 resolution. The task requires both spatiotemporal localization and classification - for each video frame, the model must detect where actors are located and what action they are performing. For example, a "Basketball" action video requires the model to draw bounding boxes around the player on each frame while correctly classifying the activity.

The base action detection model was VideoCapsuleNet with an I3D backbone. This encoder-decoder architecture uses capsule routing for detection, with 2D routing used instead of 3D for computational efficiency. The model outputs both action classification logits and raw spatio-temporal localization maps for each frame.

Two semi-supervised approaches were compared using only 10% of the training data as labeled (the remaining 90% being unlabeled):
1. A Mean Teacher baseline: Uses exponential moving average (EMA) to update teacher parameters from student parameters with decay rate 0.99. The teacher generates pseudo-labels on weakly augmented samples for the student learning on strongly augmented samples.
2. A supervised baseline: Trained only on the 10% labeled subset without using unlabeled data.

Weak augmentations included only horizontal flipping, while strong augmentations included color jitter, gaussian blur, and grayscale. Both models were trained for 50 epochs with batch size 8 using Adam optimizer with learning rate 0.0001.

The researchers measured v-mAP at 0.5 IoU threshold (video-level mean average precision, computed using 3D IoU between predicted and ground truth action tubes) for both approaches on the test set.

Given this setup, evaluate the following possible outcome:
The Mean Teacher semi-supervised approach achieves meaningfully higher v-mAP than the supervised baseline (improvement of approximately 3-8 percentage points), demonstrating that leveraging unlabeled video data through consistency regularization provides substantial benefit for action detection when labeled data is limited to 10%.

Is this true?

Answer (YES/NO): NO